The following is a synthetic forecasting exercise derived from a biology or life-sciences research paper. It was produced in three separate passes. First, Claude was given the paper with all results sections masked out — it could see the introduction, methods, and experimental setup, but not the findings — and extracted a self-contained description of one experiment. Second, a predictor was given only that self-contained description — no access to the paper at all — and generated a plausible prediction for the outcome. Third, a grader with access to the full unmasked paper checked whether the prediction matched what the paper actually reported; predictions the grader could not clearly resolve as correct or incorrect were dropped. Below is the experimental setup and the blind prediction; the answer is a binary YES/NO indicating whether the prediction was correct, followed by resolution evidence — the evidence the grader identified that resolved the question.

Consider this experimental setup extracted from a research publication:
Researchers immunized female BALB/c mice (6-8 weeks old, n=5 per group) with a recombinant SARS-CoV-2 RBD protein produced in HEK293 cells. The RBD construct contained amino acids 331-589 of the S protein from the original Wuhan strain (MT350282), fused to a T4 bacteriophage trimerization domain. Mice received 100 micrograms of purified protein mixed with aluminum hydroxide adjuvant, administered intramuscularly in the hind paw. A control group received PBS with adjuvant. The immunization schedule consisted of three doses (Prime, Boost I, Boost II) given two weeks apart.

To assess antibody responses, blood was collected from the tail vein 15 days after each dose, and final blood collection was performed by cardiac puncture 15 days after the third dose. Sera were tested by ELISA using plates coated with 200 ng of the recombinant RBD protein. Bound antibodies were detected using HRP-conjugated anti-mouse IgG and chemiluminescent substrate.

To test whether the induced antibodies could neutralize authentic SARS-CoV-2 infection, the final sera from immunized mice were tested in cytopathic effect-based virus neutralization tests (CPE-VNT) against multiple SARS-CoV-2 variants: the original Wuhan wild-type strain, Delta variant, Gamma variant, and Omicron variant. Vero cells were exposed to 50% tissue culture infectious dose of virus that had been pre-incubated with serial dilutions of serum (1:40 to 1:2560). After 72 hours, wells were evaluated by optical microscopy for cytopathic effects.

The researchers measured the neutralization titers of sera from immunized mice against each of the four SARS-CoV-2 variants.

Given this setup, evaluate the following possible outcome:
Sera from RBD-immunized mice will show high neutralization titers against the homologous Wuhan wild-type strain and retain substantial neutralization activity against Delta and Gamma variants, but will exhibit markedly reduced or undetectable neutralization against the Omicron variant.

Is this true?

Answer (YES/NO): NO